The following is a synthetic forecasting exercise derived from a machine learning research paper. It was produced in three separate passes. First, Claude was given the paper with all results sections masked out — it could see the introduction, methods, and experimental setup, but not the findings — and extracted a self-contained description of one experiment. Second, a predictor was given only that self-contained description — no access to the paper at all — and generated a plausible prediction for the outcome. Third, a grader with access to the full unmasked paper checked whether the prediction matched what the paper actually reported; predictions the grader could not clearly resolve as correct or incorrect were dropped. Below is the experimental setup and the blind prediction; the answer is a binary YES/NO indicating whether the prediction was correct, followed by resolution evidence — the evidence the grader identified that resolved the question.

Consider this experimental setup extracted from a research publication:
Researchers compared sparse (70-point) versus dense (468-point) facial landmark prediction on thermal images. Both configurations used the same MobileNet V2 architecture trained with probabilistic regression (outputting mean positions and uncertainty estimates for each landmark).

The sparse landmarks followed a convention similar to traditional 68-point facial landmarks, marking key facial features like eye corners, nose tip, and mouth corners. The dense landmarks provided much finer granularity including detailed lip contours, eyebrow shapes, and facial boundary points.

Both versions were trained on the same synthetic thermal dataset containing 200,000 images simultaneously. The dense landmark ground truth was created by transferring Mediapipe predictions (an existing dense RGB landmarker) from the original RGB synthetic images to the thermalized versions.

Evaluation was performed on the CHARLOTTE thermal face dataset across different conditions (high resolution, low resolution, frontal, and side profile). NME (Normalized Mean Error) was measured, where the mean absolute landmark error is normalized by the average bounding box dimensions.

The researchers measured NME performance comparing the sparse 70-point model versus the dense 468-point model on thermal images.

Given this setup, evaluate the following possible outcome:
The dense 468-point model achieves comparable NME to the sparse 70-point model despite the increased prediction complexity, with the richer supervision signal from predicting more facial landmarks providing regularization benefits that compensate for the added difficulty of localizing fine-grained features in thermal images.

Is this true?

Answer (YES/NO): YES